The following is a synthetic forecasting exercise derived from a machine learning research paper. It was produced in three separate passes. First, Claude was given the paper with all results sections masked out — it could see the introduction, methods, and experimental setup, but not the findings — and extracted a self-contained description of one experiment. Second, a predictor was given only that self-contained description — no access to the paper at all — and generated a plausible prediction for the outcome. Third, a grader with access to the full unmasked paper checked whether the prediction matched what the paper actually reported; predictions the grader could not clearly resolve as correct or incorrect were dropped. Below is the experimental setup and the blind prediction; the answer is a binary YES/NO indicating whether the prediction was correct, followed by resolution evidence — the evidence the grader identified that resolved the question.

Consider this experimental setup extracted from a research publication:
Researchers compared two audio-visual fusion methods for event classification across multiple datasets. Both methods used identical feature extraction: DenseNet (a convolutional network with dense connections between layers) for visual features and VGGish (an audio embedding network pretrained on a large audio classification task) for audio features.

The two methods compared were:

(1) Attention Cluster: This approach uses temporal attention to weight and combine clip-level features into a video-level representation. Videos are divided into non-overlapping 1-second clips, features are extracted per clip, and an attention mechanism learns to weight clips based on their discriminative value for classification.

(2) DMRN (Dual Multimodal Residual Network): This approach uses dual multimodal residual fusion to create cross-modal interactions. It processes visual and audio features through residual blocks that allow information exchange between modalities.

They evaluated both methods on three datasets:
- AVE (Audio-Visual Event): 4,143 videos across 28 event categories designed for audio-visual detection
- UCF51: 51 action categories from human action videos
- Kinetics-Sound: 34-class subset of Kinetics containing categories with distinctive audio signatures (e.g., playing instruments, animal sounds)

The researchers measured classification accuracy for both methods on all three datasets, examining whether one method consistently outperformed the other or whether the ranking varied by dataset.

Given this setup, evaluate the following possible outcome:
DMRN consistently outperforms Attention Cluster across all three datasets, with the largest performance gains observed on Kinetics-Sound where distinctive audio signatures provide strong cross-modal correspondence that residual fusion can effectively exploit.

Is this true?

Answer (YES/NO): NO